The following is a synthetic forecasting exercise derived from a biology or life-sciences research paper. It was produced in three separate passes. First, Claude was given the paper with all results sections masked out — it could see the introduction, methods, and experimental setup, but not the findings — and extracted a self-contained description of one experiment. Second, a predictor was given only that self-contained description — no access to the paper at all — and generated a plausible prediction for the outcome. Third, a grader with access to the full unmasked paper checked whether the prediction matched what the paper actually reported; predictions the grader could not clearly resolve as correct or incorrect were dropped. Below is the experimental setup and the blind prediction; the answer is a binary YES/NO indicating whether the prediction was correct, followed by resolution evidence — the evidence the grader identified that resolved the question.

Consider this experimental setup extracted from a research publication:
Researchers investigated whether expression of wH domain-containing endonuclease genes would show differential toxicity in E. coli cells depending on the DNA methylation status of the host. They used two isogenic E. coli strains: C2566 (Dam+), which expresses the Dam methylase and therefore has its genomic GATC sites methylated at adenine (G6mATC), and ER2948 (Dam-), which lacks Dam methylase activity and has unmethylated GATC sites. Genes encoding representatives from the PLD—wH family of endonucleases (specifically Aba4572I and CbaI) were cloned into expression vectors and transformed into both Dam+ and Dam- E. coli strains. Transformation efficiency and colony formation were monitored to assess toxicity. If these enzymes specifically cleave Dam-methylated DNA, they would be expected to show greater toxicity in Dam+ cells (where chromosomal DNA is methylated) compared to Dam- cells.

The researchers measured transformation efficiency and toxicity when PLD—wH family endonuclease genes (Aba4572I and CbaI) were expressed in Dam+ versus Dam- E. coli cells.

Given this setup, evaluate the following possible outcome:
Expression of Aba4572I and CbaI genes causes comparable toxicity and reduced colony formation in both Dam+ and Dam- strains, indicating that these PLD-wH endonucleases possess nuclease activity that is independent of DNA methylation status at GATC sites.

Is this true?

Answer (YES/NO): NO